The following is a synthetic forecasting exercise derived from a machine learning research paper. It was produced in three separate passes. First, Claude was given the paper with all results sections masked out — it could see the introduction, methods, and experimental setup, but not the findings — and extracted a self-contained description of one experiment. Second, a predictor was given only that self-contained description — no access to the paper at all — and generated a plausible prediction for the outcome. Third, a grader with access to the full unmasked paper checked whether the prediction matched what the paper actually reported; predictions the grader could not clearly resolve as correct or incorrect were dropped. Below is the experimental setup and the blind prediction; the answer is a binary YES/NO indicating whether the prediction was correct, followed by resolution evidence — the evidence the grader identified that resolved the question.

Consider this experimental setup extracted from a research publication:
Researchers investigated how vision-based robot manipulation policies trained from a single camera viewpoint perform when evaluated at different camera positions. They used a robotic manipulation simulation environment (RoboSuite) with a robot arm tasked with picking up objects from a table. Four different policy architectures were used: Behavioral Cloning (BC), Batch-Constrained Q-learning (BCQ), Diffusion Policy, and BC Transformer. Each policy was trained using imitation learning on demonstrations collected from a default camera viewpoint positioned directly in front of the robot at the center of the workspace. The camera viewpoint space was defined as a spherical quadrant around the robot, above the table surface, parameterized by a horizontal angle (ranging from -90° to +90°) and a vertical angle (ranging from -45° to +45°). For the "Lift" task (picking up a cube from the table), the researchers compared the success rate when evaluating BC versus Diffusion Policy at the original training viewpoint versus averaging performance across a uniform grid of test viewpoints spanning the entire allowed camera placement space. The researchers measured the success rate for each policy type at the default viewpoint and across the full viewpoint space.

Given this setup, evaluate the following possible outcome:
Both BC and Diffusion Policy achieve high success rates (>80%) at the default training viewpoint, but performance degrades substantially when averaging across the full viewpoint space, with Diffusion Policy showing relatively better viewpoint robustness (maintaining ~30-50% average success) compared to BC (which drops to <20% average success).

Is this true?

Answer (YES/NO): YES